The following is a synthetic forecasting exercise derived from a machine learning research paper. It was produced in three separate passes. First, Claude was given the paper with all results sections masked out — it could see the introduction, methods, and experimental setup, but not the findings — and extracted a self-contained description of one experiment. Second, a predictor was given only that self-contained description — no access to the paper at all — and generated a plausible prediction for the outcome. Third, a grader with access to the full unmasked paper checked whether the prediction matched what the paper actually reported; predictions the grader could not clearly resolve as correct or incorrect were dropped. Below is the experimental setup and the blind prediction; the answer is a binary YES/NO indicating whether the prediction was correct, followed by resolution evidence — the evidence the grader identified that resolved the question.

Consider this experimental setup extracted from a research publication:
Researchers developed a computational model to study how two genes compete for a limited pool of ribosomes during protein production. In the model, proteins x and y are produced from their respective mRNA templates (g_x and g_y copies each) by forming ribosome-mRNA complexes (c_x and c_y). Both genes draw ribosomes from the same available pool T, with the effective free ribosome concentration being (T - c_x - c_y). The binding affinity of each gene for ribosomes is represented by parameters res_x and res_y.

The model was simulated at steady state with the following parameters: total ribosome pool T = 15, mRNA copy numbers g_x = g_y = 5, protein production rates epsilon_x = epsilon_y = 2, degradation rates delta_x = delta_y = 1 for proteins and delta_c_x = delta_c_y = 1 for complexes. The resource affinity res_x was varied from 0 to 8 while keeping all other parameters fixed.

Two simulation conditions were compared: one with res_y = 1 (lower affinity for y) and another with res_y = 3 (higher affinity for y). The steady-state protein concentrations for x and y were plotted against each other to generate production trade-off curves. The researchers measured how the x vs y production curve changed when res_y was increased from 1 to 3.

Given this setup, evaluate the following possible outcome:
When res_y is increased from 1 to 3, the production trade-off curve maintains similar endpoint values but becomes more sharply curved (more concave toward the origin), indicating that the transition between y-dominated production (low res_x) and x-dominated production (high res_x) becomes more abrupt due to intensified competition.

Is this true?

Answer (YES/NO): NO